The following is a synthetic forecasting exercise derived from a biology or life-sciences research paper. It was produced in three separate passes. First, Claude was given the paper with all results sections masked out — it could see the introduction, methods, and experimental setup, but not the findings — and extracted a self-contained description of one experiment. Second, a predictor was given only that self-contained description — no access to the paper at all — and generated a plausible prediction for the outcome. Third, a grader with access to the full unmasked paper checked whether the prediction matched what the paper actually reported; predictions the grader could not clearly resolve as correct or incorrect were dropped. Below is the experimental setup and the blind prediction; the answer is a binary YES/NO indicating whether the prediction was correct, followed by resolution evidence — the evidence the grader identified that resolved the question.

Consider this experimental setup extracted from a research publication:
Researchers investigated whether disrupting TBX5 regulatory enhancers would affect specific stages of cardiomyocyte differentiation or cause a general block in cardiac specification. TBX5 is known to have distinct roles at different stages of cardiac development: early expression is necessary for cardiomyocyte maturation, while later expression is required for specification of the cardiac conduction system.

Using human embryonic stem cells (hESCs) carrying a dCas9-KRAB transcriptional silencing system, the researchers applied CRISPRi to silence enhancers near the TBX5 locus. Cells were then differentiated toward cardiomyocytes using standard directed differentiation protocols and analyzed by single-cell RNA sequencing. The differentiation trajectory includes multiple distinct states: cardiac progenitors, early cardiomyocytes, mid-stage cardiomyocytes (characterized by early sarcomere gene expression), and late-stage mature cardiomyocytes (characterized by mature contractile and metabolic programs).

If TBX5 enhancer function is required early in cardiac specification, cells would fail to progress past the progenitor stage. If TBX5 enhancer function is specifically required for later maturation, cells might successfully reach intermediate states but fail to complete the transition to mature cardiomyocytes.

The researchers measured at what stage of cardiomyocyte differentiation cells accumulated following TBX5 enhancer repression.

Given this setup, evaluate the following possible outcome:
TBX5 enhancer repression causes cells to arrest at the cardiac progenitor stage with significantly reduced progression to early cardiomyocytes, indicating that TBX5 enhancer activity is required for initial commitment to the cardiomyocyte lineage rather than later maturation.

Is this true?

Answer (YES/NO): NO